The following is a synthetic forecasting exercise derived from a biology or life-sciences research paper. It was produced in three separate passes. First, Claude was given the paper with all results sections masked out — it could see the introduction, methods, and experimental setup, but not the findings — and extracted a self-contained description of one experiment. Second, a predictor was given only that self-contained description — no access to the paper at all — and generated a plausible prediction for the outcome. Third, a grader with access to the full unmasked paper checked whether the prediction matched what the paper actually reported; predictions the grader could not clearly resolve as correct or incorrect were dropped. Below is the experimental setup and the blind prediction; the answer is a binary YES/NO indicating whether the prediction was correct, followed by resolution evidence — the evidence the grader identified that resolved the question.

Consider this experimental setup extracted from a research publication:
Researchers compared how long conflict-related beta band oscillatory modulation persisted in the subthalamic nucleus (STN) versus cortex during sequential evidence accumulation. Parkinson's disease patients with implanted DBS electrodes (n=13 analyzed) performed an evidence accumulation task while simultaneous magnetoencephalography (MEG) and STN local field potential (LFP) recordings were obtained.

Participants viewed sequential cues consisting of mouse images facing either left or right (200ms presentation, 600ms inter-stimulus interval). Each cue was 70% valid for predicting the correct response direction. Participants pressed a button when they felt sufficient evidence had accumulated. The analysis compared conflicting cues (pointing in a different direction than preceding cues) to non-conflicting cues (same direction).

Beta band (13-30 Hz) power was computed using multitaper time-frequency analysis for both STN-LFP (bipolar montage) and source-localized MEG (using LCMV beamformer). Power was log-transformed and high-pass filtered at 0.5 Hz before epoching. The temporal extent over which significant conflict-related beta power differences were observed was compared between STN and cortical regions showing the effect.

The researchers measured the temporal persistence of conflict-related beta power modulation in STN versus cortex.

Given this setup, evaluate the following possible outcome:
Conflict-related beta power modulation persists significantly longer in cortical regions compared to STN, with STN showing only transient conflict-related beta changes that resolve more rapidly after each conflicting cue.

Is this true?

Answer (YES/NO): NO